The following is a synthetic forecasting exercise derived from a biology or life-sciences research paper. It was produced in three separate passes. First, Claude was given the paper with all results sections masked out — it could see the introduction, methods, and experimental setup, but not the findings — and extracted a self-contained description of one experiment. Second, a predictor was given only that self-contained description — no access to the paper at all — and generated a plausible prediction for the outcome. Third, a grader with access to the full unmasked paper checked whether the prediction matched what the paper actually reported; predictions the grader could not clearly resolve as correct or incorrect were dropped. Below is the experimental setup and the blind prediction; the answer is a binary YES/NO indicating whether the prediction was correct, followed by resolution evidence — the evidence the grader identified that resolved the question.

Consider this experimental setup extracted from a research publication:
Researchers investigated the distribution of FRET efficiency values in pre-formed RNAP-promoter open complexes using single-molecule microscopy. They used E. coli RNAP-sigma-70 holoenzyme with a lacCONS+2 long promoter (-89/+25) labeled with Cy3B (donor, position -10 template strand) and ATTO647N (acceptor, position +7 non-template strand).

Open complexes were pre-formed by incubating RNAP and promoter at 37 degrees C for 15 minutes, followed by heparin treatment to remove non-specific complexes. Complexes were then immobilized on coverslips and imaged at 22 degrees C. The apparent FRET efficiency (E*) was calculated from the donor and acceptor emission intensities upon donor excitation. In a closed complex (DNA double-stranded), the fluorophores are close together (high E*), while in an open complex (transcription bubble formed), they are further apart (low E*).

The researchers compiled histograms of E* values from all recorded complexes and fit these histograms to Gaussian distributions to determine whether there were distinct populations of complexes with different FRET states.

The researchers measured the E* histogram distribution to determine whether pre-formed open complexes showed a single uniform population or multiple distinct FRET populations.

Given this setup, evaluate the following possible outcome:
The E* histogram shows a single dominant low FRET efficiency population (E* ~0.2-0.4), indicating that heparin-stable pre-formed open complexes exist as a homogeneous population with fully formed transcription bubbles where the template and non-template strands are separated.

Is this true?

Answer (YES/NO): NO